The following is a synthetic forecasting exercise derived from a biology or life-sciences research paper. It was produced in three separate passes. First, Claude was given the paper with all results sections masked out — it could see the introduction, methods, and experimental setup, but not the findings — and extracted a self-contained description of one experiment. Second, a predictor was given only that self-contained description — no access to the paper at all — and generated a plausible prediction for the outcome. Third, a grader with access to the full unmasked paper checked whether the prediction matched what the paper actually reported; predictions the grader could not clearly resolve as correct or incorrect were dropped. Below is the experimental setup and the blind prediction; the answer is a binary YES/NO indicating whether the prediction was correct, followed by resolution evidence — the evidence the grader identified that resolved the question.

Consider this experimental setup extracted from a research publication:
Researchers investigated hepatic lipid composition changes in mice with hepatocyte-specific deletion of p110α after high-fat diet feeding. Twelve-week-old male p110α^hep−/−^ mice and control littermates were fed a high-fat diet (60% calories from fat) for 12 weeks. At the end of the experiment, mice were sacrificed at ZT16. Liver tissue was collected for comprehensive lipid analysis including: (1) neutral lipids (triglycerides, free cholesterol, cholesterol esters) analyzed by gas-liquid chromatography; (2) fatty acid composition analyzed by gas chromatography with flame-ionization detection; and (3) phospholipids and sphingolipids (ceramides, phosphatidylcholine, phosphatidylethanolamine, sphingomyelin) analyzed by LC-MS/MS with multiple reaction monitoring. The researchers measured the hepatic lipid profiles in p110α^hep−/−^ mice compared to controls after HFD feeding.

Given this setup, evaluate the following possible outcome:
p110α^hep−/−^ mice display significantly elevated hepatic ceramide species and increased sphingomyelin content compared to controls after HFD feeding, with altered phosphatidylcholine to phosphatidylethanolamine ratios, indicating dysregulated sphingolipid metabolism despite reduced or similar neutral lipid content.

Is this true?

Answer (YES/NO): NO